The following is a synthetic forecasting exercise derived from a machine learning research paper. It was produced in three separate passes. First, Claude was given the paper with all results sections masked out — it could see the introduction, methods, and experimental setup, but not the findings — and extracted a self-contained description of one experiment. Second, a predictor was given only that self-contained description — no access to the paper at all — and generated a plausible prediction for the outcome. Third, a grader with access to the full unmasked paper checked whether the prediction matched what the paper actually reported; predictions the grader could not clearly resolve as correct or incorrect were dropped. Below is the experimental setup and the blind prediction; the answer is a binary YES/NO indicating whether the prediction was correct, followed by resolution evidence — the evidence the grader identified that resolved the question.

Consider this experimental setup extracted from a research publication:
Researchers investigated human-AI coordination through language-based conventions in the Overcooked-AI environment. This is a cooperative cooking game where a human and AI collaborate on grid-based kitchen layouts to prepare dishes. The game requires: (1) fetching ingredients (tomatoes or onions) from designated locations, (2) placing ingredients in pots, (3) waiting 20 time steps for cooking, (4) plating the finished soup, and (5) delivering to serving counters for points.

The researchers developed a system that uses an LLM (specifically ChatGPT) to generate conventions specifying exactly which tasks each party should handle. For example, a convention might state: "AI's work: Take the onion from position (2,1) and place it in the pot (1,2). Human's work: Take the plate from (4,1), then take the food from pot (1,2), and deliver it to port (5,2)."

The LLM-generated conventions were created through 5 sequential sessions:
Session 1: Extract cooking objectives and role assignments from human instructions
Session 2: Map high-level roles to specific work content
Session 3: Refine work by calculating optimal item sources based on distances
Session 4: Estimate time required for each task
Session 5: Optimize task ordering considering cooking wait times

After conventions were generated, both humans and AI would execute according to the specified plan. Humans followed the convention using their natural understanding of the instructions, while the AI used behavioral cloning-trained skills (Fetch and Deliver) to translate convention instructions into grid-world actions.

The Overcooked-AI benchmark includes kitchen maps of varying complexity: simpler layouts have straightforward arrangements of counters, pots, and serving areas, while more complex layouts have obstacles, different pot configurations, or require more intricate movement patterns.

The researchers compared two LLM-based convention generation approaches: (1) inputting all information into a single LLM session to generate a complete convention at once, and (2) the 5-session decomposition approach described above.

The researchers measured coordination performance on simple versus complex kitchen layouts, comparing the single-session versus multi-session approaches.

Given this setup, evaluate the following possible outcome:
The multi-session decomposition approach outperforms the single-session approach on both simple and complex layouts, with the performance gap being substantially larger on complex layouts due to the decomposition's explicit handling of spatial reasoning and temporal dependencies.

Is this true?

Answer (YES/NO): YES